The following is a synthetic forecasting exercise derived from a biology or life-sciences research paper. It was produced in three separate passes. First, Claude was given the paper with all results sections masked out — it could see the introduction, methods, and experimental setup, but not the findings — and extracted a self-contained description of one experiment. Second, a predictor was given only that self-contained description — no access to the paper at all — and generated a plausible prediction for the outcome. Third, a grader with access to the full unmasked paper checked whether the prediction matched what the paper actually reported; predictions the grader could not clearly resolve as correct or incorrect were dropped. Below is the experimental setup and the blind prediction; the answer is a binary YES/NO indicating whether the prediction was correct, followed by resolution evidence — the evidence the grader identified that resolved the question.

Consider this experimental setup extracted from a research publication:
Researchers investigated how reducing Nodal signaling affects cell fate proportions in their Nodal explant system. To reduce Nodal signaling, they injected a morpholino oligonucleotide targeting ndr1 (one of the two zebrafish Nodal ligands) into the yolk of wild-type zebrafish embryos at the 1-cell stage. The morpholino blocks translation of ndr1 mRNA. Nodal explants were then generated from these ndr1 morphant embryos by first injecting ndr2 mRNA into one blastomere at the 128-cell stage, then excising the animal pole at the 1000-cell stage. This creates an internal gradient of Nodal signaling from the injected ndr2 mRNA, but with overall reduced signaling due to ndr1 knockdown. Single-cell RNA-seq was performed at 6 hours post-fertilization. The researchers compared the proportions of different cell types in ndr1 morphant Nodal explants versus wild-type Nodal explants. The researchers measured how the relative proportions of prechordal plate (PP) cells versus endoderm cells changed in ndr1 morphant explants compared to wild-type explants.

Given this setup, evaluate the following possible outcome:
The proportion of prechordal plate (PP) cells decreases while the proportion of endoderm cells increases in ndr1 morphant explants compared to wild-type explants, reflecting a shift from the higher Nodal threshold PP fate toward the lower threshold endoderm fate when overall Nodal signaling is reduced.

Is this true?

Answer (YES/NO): NO